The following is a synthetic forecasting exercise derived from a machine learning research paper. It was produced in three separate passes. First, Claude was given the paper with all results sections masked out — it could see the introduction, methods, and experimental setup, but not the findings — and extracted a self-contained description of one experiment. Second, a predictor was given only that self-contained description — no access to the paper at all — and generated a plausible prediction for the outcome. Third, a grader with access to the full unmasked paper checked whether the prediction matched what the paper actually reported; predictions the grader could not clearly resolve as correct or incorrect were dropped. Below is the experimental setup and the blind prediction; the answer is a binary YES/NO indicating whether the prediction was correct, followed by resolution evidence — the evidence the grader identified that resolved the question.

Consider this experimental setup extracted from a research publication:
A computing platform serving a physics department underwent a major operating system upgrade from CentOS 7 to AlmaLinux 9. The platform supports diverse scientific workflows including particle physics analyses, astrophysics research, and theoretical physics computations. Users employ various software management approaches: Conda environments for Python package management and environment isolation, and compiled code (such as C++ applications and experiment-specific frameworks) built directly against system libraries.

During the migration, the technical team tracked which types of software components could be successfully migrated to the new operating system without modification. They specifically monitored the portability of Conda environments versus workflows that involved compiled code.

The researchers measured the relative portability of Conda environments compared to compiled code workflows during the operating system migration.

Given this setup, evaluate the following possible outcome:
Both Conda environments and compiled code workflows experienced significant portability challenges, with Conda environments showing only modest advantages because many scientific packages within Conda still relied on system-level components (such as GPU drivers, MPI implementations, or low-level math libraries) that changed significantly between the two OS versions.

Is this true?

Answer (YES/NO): NO